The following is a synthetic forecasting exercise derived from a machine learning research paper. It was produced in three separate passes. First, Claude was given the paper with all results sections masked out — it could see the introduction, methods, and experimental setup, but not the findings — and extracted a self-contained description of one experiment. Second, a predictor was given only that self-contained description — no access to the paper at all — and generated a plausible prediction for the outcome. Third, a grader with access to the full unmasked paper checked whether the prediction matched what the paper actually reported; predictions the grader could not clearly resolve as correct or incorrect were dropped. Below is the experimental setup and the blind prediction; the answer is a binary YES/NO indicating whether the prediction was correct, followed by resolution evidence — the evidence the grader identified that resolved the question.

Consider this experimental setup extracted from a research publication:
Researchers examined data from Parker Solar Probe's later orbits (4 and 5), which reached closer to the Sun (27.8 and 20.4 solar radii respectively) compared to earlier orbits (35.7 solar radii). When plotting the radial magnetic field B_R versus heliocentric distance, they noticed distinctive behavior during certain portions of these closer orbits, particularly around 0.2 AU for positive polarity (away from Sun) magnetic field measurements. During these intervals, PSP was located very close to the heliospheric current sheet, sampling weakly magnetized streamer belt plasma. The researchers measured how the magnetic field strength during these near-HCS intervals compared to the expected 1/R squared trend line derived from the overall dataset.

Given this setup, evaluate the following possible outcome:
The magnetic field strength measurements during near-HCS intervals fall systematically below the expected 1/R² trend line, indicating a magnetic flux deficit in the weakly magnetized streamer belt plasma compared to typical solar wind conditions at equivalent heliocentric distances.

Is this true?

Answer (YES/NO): YES